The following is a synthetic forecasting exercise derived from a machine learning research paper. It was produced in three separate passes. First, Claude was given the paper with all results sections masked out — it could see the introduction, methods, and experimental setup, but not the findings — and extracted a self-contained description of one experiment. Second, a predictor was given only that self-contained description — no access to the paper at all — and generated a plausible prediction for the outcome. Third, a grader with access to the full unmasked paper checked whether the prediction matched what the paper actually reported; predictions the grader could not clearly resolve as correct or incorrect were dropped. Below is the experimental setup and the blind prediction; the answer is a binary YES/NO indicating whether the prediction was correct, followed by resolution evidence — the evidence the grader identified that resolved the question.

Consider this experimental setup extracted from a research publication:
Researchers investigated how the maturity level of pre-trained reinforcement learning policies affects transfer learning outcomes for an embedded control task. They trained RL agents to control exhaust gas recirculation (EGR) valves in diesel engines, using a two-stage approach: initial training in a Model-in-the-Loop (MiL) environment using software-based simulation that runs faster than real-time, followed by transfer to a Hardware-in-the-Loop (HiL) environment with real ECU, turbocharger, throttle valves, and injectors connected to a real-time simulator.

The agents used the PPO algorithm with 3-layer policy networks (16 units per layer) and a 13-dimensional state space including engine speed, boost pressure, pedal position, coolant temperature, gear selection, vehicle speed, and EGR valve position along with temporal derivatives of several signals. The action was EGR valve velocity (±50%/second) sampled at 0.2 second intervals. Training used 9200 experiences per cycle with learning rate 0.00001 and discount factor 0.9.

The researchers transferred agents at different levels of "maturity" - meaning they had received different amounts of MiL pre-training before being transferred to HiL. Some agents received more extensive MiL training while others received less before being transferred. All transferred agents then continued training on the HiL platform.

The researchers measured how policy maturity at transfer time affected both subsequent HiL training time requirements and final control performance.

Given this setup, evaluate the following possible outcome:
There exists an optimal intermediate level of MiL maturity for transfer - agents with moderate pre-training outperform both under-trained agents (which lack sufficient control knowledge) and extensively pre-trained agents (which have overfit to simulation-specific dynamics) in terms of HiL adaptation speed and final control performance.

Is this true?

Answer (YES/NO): NO